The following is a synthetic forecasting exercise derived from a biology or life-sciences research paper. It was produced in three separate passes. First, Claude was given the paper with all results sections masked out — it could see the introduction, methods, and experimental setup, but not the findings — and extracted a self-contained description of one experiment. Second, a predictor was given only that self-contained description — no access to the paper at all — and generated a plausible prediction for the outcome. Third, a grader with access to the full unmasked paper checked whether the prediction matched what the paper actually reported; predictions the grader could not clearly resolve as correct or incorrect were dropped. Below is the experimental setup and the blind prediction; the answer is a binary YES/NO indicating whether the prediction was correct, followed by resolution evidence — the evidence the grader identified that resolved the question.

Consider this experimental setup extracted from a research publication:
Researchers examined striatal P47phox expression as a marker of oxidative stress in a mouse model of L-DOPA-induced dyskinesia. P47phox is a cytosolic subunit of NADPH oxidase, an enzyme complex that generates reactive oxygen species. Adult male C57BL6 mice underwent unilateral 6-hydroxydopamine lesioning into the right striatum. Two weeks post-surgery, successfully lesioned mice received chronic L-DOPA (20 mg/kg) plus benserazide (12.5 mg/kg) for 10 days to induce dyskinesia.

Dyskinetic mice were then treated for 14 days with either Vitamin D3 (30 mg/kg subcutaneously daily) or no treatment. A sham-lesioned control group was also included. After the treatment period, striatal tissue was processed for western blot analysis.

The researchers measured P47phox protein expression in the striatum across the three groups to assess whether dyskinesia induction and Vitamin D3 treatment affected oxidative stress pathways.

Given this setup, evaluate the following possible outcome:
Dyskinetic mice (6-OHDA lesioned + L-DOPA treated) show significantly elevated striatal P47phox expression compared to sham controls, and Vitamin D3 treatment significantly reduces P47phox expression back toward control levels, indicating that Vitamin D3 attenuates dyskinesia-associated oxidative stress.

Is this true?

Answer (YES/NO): YES